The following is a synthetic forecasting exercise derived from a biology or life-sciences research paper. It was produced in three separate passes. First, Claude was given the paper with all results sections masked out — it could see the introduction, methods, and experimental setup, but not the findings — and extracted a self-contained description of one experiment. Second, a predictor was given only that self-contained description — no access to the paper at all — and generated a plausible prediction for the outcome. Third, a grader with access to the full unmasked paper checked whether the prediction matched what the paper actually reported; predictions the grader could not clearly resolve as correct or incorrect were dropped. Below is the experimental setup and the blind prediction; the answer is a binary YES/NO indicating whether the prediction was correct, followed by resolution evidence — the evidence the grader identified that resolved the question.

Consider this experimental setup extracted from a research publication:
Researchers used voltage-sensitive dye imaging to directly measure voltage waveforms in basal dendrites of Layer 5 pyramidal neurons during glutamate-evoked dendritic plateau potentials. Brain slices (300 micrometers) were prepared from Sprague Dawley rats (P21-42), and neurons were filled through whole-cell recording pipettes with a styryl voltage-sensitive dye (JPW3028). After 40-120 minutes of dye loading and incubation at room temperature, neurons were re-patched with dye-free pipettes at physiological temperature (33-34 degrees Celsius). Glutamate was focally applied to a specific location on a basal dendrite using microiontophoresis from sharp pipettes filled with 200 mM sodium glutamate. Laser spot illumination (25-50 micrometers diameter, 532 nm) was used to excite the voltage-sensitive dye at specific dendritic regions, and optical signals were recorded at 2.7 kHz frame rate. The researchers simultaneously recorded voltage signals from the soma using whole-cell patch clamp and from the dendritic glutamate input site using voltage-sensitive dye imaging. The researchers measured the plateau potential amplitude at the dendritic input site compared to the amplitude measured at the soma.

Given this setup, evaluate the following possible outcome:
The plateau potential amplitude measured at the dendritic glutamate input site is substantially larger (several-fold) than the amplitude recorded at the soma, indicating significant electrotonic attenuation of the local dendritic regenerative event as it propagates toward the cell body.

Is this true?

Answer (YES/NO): YES